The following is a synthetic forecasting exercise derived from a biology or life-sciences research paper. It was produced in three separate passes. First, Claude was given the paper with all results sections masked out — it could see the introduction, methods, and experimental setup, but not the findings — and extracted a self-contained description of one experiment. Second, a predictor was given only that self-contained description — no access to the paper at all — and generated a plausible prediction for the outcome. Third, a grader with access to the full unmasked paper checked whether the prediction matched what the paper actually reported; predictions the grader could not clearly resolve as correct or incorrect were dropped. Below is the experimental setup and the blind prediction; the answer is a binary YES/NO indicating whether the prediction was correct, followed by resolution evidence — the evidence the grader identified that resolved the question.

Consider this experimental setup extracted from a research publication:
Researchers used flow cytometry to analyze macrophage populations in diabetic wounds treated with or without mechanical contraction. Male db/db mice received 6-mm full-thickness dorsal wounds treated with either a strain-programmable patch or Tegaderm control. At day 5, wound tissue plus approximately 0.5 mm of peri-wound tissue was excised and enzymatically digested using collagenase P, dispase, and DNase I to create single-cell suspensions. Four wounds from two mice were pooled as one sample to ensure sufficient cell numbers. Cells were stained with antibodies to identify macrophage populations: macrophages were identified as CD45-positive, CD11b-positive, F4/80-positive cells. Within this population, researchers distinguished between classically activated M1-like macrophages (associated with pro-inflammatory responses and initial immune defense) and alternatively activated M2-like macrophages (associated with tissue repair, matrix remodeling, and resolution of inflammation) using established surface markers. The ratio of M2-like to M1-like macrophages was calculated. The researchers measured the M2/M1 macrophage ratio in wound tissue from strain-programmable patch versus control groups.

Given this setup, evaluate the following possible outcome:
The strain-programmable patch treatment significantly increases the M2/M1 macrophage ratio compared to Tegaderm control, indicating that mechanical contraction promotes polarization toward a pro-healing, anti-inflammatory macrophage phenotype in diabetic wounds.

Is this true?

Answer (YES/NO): NO